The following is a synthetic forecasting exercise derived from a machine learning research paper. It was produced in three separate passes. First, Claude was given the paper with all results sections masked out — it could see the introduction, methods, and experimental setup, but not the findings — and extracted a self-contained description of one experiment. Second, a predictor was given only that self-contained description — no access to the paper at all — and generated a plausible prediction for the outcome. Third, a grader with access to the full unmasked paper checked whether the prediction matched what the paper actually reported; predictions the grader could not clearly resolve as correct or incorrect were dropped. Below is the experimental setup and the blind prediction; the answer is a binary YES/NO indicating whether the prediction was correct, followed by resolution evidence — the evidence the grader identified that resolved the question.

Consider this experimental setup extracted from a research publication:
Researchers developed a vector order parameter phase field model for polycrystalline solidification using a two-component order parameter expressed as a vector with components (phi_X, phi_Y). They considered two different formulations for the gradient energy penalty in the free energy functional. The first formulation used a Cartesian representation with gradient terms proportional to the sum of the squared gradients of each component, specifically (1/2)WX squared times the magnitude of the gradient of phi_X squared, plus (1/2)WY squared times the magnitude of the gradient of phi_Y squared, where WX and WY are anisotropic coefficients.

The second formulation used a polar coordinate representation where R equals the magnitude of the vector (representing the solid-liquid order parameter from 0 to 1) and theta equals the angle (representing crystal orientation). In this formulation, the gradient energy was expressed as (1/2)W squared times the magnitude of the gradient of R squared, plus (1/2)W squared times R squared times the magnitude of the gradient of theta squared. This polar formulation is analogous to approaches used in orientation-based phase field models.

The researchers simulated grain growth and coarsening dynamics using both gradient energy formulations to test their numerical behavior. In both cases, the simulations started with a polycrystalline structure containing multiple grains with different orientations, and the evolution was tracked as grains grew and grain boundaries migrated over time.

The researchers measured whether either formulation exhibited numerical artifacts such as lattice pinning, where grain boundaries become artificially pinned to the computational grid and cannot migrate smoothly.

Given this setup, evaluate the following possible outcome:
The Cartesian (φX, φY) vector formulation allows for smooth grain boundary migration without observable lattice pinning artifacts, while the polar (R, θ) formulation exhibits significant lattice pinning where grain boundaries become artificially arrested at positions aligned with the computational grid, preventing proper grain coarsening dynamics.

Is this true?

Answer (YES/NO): NO